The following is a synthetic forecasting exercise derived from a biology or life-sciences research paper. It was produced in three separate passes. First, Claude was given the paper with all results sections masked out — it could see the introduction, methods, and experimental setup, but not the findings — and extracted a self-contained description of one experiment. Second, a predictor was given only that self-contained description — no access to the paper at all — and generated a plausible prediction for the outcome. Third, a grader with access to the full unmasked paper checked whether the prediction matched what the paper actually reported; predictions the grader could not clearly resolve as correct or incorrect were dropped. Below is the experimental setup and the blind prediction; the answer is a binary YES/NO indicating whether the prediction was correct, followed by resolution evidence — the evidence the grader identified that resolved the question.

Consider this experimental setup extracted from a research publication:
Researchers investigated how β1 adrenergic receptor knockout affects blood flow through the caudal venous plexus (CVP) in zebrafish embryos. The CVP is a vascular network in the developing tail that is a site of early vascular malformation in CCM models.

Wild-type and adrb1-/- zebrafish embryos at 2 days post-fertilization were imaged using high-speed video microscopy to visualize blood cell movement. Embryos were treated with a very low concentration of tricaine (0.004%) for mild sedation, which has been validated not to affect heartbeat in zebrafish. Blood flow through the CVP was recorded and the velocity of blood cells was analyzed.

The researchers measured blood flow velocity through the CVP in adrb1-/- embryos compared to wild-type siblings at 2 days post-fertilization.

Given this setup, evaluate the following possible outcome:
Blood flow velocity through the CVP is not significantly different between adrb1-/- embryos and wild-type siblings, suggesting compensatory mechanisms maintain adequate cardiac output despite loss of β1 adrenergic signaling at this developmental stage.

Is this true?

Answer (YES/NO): NO